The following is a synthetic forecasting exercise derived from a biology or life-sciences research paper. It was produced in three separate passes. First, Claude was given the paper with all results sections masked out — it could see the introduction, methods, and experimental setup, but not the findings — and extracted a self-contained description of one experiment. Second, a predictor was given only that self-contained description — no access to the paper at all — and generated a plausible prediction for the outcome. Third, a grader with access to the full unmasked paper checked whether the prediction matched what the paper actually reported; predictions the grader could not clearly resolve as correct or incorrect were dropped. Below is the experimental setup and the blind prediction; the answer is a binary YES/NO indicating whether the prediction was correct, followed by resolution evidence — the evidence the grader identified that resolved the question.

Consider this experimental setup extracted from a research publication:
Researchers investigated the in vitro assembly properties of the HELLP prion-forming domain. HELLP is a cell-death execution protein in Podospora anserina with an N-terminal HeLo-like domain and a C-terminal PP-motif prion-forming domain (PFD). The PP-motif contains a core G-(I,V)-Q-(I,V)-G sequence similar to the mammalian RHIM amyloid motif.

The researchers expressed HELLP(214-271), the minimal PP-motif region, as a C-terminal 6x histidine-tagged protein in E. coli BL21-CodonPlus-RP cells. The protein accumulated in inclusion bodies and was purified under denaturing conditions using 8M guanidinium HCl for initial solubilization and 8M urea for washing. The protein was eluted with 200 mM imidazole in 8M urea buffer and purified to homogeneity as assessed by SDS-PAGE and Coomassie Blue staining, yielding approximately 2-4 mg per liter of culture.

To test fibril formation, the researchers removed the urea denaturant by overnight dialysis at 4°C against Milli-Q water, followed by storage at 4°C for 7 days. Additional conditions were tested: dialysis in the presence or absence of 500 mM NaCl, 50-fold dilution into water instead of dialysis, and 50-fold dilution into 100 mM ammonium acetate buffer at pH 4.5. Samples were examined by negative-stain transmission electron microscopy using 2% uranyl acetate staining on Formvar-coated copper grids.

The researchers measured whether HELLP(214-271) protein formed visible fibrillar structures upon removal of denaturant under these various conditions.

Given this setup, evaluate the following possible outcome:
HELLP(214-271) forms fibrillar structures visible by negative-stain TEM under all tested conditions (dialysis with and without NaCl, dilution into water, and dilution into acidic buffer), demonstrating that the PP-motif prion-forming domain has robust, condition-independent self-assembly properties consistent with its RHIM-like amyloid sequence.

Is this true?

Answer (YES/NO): YES